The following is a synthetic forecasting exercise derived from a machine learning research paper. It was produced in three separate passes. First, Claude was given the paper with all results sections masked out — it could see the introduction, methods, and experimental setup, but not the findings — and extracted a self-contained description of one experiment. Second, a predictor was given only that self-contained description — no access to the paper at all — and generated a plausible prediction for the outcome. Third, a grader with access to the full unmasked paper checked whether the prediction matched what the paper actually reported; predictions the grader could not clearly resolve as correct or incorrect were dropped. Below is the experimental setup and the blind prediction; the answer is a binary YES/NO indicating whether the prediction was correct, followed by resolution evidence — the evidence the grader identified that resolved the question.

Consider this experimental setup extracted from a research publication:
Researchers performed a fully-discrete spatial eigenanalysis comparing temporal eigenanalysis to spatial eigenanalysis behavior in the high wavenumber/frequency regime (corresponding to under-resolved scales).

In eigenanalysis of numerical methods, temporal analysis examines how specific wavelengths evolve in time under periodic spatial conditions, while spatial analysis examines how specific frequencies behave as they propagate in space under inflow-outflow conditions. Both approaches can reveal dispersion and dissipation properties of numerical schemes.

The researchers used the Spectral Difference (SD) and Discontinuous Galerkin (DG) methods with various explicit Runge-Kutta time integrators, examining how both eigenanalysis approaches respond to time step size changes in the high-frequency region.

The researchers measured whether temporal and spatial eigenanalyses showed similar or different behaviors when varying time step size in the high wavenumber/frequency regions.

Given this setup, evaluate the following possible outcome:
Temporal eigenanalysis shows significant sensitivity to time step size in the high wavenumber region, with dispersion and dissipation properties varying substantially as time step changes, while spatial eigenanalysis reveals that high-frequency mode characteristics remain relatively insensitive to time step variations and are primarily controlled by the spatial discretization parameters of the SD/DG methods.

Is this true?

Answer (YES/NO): NO